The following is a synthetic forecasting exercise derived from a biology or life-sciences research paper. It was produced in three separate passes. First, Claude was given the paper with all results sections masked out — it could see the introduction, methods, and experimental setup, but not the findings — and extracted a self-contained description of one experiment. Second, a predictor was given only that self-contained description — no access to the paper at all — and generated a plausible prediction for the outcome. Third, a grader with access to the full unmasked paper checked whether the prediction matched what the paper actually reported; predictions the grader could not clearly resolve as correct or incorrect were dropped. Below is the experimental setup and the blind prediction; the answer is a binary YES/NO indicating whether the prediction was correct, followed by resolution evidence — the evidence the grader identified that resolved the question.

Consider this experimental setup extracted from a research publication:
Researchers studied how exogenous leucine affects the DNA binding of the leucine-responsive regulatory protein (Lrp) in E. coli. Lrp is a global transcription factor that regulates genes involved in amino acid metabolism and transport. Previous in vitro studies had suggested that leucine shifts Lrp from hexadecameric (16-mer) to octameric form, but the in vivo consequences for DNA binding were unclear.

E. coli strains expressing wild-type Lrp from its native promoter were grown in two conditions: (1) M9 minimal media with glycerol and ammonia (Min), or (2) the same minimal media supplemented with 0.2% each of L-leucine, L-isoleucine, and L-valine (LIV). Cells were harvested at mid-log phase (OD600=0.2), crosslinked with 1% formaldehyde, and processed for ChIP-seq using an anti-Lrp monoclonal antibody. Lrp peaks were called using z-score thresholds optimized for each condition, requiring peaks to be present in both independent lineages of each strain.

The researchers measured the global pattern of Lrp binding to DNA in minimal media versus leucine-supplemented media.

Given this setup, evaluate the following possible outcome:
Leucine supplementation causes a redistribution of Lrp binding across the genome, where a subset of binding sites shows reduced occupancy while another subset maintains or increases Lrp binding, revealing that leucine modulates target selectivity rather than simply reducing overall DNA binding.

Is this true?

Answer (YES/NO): NO